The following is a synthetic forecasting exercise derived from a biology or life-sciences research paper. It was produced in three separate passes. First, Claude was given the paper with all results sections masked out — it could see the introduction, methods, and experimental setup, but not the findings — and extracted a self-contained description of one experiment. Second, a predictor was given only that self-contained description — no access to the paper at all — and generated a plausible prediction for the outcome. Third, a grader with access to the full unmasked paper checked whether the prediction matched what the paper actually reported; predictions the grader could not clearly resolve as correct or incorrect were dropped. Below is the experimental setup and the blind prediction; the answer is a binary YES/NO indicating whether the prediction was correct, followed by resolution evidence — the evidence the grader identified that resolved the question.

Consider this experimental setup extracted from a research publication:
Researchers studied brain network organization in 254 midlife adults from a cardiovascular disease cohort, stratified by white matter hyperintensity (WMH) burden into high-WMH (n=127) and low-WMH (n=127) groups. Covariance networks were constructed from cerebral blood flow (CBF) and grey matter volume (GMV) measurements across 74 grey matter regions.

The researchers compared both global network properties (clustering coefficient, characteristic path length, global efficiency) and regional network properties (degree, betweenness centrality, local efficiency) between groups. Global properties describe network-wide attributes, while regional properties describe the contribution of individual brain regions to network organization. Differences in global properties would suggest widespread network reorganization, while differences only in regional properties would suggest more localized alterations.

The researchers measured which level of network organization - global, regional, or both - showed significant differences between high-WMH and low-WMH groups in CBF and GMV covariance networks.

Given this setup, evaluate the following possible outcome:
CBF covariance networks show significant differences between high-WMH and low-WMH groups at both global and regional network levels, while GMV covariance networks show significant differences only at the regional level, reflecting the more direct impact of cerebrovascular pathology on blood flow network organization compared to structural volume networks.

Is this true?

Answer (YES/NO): NO